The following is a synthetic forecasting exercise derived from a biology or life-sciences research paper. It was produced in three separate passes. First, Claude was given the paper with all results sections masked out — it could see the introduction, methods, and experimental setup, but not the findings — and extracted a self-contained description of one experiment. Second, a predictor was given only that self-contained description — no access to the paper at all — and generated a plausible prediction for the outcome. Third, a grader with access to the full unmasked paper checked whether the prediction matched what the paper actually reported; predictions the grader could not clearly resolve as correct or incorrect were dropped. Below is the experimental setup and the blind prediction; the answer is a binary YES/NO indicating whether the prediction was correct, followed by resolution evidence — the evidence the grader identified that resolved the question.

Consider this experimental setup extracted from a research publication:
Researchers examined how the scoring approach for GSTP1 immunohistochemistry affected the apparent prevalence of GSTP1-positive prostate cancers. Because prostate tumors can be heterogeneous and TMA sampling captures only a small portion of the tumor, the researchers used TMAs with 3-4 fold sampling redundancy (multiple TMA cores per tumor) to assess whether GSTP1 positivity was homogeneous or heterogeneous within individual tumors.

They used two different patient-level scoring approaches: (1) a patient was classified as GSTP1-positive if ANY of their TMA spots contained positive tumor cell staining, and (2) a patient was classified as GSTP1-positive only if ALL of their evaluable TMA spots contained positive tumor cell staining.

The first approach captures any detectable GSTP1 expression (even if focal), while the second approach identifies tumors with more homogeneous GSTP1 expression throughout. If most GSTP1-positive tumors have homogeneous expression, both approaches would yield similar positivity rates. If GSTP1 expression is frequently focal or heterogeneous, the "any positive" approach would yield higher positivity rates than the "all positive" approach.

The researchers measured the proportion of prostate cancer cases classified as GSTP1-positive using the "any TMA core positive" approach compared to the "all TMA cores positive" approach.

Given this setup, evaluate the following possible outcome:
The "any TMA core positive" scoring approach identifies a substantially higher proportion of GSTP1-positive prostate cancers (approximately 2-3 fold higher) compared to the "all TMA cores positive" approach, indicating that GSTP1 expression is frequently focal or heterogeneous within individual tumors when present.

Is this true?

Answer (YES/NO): NO